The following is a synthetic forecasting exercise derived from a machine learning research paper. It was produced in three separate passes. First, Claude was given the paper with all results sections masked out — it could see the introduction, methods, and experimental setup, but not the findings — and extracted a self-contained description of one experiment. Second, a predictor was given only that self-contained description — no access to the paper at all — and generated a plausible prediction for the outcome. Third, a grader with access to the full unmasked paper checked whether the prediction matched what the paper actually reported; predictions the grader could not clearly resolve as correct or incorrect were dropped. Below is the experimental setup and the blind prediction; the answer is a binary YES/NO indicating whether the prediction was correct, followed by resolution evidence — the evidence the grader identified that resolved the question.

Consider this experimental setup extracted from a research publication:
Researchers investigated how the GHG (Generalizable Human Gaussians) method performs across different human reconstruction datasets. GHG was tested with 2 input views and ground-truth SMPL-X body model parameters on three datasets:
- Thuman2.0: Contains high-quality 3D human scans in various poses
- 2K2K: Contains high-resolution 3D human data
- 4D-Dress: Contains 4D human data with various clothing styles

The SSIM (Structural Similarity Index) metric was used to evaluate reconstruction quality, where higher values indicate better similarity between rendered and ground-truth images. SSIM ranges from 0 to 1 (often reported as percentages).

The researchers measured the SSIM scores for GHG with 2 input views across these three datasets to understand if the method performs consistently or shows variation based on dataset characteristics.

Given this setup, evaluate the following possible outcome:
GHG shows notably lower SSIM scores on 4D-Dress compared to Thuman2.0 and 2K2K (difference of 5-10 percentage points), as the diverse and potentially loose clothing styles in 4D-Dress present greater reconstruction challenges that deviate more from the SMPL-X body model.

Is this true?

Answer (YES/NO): NO